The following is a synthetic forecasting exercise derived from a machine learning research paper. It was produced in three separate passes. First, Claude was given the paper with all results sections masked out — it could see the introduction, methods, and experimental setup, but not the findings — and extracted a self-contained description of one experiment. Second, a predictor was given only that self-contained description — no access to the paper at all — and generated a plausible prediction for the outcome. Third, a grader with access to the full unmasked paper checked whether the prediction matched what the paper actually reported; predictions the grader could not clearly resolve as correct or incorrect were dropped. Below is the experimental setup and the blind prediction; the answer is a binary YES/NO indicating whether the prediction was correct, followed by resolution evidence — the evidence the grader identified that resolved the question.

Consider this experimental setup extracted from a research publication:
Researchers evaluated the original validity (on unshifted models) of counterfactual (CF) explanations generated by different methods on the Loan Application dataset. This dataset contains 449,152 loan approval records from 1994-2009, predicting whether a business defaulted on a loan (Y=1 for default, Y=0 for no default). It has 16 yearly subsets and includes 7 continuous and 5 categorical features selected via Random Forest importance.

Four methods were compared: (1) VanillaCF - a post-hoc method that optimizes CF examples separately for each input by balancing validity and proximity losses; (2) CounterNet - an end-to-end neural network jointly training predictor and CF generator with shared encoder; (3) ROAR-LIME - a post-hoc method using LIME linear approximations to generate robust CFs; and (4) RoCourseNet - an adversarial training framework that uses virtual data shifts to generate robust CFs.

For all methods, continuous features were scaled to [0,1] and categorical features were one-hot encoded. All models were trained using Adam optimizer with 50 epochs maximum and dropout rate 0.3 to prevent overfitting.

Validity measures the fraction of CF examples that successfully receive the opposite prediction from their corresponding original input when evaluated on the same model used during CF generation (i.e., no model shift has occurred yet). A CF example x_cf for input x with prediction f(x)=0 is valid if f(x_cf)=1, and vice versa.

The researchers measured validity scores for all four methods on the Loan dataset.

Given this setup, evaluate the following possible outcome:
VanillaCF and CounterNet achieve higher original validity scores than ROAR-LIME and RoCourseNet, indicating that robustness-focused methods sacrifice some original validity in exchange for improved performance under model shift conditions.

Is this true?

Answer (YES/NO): NO